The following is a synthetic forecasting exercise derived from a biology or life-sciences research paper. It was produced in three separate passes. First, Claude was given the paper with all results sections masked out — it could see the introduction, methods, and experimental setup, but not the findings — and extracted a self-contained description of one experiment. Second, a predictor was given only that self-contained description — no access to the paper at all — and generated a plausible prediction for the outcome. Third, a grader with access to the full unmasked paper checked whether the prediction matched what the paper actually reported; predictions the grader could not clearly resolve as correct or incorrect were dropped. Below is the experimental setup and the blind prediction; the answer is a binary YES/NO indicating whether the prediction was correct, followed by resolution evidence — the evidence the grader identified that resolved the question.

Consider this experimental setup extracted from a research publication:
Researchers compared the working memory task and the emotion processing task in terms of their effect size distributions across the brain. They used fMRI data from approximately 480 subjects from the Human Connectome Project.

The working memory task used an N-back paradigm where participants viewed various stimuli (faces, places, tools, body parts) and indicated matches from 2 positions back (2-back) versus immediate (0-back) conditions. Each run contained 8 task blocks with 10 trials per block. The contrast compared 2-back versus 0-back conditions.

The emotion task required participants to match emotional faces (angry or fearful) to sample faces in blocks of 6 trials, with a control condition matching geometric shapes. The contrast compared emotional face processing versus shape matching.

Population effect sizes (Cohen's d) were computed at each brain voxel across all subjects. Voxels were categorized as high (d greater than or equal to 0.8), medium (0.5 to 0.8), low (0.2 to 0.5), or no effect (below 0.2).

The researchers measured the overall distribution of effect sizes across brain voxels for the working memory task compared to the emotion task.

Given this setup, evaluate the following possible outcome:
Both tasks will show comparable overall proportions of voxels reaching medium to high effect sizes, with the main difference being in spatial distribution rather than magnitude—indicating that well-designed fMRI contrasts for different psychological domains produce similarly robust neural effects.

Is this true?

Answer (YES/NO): NO